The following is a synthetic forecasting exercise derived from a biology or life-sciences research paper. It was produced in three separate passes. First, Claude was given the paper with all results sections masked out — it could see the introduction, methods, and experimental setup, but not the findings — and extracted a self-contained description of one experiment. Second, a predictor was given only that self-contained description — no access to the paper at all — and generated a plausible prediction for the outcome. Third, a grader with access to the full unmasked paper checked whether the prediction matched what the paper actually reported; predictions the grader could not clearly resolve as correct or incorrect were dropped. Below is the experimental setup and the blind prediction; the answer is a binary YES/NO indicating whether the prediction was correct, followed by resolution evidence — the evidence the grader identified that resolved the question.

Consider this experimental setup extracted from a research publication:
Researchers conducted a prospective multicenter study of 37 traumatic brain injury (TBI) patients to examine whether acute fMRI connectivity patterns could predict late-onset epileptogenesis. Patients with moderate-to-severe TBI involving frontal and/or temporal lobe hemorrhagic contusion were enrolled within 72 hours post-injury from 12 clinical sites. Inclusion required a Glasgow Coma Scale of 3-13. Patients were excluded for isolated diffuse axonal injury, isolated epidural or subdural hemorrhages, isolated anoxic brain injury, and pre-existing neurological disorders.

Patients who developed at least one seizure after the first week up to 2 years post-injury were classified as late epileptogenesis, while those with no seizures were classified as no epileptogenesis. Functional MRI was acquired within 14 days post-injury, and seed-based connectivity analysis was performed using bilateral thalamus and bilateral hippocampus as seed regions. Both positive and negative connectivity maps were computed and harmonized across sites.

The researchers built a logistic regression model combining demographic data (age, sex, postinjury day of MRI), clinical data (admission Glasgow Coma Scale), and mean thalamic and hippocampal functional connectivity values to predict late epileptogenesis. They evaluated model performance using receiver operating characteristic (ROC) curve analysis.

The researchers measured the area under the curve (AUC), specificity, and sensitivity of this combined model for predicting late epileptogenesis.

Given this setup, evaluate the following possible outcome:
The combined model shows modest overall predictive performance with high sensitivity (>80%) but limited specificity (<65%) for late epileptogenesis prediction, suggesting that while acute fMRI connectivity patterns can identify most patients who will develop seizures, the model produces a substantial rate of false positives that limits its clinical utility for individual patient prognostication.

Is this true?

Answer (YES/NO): NO